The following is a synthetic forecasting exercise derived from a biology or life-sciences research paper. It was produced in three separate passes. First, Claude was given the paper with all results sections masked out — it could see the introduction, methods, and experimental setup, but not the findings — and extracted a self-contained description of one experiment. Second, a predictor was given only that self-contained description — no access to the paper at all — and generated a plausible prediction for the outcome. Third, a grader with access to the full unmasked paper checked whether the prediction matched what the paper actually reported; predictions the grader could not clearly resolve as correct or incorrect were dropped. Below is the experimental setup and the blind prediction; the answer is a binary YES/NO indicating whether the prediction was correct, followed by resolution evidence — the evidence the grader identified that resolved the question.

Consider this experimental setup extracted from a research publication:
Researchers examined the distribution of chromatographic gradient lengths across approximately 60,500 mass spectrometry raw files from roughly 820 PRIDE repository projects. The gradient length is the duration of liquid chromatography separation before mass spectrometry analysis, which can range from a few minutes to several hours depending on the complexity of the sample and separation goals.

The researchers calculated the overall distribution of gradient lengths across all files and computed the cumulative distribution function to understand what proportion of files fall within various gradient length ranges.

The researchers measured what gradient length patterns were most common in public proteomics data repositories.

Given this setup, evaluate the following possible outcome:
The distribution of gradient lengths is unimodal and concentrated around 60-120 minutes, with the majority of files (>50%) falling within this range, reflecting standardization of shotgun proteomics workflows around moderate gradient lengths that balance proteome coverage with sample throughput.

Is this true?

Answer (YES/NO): NO